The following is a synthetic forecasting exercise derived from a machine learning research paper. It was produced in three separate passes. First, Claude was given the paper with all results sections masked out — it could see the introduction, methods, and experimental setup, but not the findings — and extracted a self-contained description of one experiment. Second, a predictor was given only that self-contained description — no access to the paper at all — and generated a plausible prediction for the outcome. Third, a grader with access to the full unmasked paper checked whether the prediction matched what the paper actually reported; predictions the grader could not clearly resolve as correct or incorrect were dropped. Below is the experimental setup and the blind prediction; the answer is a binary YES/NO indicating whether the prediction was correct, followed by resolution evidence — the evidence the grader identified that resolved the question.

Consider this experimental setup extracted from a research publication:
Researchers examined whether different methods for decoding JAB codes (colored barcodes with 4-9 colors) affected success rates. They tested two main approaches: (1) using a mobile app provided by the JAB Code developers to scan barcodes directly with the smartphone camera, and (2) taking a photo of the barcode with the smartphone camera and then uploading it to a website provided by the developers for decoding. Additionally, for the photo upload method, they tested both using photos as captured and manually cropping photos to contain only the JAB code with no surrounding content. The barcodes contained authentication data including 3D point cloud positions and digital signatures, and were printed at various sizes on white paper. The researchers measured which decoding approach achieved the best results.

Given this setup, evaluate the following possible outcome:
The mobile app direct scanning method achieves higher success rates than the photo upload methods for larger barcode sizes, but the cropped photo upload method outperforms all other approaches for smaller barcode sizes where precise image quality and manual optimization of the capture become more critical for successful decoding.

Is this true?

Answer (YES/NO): NO